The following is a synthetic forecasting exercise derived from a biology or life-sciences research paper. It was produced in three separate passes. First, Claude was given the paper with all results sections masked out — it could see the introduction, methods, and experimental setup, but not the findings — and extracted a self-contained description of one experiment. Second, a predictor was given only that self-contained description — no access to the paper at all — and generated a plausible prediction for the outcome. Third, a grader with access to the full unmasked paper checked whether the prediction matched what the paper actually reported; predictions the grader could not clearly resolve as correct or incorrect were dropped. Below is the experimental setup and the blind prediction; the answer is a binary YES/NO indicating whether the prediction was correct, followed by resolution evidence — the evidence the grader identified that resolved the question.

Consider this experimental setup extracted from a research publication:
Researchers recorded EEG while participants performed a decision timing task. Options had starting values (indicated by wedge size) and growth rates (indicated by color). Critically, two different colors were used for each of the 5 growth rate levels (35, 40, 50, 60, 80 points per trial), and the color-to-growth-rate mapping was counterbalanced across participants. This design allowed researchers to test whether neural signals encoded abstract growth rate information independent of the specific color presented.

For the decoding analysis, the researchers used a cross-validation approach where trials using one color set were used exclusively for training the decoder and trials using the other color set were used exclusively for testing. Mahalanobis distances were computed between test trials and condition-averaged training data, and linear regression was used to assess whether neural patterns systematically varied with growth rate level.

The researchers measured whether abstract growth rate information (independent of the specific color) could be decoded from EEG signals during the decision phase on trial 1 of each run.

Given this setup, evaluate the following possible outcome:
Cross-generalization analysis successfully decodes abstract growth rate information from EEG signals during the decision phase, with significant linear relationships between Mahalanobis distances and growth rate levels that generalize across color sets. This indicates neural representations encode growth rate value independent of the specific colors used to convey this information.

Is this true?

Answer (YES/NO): YES